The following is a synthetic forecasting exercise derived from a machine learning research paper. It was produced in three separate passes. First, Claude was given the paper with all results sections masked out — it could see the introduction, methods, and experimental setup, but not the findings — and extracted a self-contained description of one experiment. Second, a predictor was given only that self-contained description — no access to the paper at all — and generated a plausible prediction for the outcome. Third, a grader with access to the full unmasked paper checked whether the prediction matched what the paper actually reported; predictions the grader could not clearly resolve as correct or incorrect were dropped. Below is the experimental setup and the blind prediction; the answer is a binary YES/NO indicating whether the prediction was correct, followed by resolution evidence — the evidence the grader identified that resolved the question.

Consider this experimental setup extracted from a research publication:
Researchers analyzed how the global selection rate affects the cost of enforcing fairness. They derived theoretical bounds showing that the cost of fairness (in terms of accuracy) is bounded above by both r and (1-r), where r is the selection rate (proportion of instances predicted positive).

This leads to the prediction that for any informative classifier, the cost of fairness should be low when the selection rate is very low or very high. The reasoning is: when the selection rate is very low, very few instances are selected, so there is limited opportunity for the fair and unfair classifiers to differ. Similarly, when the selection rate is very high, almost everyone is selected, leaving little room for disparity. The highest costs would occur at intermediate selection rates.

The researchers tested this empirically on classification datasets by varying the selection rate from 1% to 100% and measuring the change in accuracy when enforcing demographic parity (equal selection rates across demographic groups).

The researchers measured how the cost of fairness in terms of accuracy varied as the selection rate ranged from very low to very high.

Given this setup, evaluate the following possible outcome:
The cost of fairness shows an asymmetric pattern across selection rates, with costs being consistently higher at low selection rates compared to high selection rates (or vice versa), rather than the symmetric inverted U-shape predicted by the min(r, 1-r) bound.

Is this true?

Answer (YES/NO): NO